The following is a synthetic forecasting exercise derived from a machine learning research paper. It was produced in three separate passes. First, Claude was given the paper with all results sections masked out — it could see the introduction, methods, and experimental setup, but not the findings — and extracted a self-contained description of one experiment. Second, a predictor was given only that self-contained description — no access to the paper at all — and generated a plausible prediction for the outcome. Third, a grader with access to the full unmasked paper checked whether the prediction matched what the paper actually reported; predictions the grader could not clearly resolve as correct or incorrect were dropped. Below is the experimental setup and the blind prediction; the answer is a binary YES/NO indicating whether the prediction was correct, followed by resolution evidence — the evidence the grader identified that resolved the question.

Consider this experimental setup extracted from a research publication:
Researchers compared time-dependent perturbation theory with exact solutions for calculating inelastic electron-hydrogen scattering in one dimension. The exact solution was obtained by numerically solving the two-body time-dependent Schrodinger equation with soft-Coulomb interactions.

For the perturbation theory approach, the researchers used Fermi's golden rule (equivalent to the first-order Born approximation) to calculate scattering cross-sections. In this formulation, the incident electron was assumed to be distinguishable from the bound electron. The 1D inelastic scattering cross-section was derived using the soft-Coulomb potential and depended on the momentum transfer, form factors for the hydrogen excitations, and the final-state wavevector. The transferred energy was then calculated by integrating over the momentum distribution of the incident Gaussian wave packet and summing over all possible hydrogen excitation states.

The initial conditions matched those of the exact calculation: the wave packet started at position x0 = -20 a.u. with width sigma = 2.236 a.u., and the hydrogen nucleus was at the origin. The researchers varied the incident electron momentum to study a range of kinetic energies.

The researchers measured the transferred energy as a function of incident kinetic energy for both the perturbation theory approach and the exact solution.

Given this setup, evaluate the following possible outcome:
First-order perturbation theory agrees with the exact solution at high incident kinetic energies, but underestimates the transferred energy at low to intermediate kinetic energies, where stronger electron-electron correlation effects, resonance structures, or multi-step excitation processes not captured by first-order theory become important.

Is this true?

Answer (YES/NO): NO